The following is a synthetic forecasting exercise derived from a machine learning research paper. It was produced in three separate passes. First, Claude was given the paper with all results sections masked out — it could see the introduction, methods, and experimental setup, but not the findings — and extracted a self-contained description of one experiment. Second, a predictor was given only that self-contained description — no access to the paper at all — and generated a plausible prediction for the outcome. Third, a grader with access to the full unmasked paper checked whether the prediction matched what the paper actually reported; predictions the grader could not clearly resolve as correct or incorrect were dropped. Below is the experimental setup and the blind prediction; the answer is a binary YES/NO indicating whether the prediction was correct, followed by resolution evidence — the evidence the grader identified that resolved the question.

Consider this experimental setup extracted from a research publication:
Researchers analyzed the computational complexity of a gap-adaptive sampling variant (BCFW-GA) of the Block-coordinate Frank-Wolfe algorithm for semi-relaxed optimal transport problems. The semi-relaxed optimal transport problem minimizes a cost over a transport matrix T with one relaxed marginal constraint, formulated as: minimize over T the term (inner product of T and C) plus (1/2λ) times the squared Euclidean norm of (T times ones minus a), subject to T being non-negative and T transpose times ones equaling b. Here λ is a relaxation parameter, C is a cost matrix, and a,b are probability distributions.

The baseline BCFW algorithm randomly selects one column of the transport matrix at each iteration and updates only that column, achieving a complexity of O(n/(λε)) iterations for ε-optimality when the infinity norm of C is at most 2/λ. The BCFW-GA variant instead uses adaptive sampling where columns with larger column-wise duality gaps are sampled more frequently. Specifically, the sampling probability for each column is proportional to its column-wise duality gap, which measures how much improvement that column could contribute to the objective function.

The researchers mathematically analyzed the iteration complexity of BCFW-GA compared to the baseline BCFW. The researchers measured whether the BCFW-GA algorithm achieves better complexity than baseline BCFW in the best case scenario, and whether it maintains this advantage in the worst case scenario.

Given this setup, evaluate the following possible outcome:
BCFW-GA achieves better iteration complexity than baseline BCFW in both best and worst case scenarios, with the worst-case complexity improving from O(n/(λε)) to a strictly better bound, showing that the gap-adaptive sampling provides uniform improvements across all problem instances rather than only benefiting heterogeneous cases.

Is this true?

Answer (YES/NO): NO